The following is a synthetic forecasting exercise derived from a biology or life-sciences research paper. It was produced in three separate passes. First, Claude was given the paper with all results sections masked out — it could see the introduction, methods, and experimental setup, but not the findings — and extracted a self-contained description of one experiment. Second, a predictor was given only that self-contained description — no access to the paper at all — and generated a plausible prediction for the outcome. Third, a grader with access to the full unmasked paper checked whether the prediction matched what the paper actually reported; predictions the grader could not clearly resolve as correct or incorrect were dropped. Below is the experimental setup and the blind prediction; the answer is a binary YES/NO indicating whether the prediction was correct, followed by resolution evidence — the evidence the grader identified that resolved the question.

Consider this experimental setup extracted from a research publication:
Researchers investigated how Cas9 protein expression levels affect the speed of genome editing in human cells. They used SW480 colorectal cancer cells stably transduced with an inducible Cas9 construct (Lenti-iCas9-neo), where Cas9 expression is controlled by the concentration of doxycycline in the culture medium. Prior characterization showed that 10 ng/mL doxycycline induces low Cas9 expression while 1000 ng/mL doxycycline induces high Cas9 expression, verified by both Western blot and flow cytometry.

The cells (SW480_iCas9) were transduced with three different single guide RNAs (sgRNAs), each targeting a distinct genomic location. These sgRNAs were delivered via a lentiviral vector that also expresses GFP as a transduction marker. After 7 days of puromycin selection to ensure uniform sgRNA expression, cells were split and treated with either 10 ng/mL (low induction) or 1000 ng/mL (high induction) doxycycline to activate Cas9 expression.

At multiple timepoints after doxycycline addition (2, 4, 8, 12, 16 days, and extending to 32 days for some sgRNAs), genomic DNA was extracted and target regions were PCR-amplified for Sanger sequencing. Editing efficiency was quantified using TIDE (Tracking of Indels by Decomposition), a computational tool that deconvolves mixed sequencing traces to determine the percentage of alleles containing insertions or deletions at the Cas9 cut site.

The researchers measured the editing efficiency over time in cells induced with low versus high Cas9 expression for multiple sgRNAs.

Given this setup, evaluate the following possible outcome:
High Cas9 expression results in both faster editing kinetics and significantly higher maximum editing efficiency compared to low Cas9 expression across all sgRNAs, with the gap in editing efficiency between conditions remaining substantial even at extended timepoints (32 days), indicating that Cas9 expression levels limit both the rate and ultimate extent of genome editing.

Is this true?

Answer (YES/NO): NO